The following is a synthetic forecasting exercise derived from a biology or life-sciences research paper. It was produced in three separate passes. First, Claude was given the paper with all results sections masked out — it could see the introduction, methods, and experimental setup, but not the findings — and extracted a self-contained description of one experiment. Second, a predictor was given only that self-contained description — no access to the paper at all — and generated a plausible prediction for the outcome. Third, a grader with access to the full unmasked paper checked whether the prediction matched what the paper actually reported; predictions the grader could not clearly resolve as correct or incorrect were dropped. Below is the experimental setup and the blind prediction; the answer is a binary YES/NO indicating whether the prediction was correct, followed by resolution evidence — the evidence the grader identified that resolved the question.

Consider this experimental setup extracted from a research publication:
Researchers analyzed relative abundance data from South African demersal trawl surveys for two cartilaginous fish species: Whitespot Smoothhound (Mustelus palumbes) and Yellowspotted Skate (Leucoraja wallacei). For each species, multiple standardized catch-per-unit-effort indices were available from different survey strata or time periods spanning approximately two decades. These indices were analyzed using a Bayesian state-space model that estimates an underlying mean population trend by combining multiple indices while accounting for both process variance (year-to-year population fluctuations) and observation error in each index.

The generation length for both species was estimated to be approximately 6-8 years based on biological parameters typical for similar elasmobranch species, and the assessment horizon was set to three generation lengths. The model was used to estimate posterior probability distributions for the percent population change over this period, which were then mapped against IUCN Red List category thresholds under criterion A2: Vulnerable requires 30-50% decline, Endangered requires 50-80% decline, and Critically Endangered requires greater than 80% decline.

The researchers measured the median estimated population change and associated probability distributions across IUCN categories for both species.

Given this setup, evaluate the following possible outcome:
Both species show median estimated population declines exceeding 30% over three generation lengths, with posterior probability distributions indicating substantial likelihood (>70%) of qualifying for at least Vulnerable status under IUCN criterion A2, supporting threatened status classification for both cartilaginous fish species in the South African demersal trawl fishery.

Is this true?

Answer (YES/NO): NO